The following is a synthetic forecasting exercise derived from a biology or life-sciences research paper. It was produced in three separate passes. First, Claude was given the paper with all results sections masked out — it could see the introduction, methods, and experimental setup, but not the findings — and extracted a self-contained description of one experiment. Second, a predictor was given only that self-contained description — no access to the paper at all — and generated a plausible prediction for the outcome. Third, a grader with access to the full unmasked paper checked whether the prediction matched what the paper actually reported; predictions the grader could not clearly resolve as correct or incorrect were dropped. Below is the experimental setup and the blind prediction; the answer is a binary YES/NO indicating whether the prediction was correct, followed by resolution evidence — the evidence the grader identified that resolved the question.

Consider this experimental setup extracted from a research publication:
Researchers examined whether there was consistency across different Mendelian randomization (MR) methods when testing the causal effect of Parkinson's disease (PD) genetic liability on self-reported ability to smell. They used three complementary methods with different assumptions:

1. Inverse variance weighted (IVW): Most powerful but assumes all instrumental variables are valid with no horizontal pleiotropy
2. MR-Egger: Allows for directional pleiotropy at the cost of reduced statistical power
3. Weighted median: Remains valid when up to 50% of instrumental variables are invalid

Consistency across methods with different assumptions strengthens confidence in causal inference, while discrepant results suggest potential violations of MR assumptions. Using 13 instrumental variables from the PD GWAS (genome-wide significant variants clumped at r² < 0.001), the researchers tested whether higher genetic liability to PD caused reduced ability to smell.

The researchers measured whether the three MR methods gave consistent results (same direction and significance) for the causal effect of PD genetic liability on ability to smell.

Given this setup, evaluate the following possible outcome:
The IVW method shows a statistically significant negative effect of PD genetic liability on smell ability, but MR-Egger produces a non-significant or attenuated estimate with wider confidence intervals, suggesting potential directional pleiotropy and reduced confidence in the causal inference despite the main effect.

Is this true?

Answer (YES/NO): NO